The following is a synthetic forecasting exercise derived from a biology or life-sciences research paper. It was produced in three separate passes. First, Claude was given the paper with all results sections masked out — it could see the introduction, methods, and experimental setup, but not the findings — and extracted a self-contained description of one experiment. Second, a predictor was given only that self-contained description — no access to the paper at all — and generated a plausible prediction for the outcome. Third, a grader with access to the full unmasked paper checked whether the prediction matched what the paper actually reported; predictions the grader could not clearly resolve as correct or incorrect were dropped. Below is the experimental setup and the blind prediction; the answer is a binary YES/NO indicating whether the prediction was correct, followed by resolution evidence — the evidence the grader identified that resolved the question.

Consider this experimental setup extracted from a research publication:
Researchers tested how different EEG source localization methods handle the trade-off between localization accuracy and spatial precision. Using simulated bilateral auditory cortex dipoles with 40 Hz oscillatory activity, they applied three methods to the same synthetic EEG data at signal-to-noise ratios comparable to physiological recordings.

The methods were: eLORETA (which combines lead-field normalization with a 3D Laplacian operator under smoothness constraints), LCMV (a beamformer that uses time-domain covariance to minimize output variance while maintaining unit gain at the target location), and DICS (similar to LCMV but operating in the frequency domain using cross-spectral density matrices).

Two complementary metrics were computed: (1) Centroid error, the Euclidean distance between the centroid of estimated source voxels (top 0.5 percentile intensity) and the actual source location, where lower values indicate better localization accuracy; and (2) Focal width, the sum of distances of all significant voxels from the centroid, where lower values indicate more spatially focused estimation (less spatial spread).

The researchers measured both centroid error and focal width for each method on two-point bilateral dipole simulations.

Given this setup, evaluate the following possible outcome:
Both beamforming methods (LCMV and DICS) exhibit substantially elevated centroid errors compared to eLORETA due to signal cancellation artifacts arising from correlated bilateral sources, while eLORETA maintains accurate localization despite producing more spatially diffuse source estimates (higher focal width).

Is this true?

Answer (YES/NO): NO